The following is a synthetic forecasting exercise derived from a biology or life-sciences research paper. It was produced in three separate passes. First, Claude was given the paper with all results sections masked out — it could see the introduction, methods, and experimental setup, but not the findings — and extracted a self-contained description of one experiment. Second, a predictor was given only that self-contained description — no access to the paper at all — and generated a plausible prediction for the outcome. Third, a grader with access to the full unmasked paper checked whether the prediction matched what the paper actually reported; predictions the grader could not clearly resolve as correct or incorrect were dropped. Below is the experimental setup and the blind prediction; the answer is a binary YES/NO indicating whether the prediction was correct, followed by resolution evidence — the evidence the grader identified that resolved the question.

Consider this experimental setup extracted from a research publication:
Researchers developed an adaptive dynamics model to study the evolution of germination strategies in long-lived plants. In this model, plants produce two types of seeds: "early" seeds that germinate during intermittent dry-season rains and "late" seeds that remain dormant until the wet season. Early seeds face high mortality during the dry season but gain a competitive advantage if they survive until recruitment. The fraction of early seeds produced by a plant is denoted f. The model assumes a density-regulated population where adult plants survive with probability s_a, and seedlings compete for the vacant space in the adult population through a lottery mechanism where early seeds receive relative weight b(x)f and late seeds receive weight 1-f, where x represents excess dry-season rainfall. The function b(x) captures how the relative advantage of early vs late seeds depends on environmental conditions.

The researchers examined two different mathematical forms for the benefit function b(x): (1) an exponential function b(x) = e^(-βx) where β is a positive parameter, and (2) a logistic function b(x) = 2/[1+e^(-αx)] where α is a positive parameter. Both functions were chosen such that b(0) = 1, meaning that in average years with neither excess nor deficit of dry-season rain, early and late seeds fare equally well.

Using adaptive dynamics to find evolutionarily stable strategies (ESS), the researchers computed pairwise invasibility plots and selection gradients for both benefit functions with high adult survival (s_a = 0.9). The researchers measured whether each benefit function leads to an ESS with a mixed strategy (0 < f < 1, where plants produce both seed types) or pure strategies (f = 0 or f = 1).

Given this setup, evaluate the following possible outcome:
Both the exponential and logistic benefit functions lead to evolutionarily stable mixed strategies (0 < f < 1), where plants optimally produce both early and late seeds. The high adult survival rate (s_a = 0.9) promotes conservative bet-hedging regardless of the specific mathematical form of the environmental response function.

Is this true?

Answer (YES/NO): NO